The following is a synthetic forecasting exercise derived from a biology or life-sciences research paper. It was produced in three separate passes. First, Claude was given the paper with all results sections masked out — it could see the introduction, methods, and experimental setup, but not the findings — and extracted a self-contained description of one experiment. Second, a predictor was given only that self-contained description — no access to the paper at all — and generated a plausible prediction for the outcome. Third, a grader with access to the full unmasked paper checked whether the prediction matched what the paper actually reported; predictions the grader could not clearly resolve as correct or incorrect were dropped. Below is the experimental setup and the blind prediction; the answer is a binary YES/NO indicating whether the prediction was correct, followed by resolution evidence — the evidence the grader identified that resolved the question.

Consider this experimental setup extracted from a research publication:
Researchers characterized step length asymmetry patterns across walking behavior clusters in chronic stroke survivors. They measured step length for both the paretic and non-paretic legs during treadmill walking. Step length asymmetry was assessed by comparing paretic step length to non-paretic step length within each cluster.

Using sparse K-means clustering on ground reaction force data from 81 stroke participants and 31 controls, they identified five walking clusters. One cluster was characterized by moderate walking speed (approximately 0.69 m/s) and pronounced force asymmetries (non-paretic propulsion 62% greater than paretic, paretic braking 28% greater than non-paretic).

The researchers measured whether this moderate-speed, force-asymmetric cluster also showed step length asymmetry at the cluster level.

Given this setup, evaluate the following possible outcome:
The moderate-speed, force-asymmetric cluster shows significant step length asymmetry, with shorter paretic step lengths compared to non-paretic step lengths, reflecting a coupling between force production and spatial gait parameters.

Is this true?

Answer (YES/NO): NO